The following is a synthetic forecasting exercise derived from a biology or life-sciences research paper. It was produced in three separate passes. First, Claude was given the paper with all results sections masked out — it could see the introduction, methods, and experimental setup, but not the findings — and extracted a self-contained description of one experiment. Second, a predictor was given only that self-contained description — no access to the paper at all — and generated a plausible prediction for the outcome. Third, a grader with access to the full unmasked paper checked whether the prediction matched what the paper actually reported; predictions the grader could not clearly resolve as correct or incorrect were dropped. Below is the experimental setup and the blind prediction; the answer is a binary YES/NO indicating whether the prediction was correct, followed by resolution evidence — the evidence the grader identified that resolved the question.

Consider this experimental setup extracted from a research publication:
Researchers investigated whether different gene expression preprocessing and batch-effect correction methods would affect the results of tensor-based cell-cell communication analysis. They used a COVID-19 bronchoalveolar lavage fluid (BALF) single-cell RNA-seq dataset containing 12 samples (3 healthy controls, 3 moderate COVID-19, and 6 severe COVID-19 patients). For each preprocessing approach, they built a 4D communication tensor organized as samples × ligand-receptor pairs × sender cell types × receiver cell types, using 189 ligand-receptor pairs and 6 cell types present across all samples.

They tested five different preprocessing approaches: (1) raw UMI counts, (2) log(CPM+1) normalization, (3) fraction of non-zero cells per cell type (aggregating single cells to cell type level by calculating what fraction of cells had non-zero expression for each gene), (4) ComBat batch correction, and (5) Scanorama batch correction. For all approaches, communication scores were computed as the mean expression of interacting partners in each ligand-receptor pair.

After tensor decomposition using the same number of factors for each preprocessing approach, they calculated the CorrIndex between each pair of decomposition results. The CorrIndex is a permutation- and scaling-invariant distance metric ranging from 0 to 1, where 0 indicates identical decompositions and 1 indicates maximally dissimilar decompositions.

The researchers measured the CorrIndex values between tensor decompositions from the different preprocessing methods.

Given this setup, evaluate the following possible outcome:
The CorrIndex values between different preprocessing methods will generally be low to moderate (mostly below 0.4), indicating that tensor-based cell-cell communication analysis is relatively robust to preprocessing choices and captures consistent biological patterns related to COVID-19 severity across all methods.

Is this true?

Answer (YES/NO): YES